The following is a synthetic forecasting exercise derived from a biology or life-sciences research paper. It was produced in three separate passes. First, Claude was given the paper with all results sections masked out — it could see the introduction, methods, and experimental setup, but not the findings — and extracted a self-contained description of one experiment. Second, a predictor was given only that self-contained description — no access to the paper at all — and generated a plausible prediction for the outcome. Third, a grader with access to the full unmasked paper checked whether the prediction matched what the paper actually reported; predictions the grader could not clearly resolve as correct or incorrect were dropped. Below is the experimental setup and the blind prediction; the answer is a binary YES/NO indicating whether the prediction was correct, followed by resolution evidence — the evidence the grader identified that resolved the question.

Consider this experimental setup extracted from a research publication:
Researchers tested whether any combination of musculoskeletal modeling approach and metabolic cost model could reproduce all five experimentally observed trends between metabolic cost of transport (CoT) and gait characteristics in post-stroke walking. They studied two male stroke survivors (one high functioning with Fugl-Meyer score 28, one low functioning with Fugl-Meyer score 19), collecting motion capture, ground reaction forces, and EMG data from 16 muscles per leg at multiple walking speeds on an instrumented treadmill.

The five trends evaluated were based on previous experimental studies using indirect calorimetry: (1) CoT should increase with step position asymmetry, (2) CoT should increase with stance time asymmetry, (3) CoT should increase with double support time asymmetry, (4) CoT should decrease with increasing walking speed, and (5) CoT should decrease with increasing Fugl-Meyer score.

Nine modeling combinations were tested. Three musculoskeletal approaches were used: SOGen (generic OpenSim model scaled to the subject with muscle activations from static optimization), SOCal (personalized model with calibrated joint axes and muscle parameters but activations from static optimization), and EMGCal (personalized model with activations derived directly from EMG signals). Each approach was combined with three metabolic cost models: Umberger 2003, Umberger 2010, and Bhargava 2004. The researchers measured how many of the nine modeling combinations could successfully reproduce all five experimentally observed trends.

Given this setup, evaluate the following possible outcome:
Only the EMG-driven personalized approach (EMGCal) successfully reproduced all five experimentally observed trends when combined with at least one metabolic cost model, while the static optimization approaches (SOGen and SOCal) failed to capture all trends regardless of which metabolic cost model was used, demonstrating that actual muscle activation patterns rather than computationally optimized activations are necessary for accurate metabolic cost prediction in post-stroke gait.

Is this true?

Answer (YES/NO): NO